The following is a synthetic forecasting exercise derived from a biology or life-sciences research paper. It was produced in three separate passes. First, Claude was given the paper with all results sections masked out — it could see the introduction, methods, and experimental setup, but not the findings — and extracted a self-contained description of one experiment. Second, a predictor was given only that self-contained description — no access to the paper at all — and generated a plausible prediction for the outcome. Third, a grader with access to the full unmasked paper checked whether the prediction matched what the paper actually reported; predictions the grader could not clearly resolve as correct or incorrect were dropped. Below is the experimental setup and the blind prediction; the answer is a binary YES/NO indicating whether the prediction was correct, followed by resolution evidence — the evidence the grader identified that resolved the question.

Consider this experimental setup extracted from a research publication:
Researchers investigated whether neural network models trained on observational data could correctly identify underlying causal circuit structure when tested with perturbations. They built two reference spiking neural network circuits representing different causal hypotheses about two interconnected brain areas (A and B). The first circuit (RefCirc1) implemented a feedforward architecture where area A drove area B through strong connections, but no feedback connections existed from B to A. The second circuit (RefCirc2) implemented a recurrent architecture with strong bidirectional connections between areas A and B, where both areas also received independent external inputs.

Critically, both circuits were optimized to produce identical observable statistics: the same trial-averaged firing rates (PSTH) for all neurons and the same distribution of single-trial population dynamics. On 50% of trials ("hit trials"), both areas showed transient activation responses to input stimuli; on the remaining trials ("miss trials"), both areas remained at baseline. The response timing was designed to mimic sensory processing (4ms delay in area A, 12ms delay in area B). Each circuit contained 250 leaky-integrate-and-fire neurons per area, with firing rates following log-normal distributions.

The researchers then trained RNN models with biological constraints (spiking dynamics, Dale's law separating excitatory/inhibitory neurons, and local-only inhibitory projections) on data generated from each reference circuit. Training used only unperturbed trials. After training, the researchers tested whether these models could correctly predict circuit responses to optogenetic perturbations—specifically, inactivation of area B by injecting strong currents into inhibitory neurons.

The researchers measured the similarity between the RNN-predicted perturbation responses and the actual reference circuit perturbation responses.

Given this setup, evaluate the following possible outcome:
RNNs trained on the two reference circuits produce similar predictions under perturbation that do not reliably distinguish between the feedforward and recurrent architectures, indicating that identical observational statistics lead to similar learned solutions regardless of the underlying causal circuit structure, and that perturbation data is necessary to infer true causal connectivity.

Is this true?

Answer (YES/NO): NO